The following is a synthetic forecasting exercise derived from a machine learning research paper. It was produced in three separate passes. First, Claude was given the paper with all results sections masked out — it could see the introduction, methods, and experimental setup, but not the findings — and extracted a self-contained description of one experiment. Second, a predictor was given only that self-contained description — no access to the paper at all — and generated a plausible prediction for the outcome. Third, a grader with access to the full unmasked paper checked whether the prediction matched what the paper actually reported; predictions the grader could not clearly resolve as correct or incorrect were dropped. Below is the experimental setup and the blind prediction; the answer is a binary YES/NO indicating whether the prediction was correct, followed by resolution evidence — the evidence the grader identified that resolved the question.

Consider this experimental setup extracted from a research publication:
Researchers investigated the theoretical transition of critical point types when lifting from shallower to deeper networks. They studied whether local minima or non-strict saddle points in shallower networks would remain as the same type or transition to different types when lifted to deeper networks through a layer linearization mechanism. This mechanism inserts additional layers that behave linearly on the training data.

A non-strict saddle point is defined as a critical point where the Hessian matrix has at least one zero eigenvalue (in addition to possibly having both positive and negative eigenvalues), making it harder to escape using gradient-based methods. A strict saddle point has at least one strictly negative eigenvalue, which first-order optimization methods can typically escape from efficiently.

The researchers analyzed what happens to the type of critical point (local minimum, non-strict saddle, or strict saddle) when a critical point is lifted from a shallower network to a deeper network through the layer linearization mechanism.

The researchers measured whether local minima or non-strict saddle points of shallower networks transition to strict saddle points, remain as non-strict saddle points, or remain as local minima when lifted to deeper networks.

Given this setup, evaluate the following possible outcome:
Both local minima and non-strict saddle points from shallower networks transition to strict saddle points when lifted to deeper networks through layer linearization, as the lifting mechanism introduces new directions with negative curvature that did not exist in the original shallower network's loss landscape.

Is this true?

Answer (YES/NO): YES